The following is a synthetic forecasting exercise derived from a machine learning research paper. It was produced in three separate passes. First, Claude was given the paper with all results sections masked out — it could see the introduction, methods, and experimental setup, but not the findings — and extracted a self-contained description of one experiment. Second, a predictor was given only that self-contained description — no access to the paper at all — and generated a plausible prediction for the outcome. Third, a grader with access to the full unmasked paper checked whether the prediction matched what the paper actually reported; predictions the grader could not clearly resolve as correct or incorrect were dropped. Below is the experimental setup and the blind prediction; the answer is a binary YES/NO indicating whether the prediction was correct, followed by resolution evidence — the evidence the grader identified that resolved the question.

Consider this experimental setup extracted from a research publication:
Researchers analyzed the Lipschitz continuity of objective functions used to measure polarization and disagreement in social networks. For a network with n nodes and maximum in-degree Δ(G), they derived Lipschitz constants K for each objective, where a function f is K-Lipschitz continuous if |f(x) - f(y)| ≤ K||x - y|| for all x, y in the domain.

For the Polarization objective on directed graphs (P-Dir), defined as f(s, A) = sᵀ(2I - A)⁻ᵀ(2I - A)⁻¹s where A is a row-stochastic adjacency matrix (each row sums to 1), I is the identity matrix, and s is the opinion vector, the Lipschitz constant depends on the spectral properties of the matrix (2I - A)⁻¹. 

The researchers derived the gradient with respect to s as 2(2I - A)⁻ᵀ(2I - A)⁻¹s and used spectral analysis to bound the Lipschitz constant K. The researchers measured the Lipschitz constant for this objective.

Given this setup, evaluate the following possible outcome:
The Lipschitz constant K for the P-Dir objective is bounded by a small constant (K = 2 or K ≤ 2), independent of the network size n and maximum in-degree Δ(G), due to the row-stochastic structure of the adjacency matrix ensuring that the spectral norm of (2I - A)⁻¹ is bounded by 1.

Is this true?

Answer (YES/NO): YES